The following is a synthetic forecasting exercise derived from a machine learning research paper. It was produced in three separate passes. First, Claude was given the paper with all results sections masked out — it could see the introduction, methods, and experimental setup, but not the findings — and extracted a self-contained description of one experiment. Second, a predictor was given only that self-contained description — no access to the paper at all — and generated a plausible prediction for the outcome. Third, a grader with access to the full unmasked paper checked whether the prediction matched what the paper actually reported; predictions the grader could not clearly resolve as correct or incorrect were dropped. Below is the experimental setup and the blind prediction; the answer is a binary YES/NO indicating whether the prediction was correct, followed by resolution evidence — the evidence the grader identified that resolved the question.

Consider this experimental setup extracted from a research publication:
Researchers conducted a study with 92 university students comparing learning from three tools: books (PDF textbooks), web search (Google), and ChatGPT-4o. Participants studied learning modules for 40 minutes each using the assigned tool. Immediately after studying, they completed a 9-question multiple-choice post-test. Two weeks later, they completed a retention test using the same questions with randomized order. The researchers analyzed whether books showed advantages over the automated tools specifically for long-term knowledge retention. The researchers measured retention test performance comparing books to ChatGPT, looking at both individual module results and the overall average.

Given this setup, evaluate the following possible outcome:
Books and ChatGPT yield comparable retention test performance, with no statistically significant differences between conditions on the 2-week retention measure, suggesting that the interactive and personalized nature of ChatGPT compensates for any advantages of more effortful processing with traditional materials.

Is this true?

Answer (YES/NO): NO